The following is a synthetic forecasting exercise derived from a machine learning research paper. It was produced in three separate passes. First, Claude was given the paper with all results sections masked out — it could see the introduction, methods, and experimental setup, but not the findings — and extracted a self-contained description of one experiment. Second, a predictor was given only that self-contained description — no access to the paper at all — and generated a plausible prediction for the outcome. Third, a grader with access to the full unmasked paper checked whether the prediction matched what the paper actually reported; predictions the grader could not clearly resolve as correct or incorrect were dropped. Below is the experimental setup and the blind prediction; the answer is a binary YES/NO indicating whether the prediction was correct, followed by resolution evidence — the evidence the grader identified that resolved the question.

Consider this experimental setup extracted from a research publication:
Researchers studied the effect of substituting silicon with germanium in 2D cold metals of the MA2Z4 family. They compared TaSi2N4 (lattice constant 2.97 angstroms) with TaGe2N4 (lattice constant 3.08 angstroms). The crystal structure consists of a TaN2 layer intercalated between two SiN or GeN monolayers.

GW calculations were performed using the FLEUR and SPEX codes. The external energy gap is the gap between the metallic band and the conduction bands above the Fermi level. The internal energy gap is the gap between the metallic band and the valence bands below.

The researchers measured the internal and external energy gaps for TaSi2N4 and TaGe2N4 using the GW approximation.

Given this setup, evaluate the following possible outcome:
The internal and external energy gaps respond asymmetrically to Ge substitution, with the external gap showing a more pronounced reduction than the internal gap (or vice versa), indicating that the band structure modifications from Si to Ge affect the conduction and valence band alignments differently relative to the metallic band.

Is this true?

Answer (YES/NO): YES